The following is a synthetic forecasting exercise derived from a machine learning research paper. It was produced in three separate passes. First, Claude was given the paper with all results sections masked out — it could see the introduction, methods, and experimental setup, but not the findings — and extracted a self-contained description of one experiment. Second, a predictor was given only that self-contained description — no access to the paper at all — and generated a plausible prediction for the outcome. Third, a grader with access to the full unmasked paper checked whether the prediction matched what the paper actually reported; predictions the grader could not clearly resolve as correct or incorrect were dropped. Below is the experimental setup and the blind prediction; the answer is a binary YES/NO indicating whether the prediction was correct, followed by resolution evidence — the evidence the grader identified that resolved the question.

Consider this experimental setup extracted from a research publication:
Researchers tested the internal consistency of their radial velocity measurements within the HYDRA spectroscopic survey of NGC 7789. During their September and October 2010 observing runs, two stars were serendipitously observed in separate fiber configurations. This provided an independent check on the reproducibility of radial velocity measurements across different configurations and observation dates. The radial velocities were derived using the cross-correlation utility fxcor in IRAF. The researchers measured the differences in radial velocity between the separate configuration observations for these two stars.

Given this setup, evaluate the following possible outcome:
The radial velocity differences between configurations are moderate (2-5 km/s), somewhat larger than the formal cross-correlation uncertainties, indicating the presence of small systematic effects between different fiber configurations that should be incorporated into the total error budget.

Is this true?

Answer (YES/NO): NO